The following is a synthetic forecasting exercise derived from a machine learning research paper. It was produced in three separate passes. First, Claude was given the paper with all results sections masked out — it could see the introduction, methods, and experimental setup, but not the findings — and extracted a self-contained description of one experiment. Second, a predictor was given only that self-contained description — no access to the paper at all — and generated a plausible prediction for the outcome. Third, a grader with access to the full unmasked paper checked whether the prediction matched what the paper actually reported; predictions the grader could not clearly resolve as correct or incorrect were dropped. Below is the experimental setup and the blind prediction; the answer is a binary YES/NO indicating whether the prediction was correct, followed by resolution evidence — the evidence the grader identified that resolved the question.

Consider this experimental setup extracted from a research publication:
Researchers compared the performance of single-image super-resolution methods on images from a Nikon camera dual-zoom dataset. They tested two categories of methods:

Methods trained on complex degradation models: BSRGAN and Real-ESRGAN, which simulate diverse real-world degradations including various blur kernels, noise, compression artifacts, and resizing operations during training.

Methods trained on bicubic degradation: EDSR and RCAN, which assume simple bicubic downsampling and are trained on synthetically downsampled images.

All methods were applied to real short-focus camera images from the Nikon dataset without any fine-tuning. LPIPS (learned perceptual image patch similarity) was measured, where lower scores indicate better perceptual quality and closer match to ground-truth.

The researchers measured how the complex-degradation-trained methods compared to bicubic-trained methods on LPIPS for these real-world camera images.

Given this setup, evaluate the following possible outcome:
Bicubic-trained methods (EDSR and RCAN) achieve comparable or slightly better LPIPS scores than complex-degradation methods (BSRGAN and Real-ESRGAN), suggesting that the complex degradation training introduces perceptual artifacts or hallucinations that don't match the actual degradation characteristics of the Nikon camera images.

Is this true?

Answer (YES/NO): NO